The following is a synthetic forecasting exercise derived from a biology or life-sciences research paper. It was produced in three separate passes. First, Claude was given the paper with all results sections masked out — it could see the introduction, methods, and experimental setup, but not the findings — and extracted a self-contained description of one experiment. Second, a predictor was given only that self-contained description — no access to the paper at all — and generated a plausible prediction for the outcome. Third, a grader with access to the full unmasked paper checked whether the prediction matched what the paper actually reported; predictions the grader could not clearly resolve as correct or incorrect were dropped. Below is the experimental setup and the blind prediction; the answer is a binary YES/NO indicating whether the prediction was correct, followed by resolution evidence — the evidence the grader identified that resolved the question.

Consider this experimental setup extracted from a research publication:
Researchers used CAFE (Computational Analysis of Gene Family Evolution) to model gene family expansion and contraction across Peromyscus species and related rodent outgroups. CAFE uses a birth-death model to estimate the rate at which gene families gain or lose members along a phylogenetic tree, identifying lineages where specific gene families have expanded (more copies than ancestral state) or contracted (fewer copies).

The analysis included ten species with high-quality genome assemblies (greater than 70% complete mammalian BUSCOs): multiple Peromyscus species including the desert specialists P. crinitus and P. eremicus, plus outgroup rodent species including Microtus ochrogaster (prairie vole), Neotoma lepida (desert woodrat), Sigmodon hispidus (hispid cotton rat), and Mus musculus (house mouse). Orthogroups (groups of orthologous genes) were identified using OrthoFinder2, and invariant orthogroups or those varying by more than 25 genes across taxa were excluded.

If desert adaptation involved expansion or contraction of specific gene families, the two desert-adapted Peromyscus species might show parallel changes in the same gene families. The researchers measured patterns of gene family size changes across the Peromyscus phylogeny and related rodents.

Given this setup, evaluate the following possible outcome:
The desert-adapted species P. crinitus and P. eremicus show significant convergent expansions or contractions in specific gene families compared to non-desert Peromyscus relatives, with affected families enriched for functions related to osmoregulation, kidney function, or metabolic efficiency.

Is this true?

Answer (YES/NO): NO